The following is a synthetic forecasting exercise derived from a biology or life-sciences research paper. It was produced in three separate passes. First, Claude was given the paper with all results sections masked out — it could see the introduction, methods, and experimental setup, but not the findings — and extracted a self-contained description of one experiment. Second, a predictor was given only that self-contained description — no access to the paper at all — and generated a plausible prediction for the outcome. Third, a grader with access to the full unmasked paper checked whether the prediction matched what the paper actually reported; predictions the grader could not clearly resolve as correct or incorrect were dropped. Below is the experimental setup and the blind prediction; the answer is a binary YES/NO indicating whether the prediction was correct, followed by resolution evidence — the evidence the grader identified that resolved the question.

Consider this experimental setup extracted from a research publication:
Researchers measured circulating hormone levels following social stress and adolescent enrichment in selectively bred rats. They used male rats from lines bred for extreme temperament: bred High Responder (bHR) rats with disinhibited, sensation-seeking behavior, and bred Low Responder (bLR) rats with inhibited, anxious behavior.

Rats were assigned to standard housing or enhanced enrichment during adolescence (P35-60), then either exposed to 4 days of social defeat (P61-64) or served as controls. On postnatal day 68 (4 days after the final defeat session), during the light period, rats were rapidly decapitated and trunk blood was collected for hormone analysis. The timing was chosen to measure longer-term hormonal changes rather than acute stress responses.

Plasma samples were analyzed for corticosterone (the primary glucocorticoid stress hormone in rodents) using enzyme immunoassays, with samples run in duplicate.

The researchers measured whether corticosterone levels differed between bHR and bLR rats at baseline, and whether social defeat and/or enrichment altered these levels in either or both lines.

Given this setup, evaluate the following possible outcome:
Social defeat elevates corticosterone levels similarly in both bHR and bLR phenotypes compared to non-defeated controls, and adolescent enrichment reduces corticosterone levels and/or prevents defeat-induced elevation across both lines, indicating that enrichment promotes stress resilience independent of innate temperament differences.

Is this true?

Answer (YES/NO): NO